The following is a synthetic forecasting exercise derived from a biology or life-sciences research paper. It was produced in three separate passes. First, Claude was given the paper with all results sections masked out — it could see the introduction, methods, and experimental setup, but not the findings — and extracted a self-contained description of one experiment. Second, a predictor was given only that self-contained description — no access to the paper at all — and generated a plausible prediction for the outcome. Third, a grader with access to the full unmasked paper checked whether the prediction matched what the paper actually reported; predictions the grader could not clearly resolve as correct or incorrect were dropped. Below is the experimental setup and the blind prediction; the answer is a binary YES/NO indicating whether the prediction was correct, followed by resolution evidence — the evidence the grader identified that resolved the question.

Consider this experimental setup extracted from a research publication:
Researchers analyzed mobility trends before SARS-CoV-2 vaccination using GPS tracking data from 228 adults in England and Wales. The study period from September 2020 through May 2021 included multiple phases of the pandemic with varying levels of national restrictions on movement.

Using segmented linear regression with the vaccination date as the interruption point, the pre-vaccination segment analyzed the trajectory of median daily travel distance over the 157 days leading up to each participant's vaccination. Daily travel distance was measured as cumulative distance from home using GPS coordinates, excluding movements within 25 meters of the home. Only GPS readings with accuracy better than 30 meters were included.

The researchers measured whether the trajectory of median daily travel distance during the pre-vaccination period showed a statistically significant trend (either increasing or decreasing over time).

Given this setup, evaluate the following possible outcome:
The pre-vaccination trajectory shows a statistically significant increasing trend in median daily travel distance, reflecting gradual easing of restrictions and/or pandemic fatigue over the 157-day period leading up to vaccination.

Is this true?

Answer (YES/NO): NO